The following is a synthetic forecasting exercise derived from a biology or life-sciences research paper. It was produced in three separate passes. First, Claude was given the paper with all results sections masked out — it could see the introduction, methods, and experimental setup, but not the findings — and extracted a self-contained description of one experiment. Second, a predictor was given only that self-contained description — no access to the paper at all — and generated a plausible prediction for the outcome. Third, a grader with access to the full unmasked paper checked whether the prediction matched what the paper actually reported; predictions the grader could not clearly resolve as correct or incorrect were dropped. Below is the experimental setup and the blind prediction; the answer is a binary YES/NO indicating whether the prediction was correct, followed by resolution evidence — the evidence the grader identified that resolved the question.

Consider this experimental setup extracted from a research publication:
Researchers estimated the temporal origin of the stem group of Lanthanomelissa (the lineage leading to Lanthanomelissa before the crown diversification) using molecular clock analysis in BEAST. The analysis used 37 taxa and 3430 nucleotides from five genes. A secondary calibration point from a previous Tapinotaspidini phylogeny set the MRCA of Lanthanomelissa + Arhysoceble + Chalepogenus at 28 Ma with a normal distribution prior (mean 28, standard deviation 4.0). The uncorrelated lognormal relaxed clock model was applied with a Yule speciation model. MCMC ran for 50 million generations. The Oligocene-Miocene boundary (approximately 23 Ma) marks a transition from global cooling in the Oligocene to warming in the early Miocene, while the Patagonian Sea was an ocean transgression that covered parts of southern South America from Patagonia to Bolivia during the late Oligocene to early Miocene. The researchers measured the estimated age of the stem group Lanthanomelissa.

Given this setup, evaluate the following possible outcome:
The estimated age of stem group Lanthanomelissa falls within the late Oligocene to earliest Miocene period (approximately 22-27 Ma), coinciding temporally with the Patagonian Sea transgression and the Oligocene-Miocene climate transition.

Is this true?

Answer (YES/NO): NO